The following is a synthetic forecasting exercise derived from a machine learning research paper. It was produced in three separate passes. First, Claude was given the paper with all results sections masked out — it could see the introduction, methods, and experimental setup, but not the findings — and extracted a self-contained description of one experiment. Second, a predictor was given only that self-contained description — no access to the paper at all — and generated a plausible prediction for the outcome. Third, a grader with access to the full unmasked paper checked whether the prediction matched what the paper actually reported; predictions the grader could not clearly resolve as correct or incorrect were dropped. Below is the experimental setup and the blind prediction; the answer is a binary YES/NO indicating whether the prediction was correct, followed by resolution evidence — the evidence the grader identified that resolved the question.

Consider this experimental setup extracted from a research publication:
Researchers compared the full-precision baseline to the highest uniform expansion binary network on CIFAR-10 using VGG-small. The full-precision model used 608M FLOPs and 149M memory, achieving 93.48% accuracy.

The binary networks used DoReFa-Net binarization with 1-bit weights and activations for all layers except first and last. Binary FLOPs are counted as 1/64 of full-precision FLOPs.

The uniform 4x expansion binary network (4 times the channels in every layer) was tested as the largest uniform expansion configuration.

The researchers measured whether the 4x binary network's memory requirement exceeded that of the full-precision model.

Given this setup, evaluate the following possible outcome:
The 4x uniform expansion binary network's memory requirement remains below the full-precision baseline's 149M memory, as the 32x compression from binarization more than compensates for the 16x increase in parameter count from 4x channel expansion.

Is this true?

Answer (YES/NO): YES